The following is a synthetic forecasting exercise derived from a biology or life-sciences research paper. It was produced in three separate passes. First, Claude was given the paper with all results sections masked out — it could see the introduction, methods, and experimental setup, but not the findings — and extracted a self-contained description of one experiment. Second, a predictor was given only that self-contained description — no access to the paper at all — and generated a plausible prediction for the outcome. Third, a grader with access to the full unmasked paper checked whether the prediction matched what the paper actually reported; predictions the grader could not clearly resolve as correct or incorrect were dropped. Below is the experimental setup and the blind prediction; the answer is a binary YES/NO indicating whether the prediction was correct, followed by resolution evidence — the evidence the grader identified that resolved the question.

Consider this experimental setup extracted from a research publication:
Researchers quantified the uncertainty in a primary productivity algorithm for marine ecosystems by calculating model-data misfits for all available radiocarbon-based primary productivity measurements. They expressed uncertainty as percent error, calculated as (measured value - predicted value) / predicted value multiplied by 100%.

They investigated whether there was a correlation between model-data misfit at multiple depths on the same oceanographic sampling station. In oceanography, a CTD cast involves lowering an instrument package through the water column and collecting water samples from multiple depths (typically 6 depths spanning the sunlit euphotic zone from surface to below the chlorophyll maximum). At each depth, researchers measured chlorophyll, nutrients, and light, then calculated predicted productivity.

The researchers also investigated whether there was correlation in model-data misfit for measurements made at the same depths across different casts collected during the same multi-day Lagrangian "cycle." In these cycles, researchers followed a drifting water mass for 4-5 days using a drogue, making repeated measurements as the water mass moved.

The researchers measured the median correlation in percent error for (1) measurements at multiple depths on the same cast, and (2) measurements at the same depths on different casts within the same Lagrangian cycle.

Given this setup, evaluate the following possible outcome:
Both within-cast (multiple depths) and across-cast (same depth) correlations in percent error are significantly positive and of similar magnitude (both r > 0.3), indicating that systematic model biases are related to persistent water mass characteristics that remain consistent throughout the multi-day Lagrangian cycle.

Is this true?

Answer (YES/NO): NO